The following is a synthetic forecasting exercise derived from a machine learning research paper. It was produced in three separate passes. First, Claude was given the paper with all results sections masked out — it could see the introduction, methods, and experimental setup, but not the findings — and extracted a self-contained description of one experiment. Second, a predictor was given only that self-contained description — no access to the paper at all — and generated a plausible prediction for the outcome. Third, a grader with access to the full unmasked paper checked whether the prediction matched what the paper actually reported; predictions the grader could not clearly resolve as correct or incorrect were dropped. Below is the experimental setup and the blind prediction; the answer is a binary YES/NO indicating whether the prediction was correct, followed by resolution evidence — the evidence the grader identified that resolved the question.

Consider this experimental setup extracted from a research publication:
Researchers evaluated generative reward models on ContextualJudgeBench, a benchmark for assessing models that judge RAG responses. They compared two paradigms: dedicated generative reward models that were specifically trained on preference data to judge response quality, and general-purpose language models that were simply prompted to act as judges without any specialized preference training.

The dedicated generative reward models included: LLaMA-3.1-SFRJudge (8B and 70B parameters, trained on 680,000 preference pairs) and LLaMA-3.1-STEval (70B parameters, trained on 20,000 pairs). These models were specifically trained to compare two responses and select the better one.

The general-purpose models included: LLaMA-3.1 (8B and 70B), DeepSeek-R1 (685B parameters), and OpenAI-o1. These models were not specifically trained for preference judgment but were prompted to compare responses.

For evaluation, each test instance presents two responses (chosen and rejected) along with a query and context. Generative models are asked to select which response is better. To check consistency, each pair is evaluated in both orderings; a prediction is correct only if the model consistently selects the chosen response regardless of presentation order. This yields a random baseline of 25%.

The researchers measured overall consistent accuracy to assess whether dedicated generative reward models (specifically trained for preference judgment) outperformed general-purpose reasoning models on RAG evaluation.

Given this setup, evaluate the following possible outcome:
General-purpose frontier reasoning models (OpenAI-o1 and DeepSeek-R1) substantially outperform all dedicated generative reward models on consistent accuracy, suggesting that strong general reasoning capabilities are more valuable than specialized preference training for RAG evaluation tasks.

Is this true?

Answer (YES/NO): NO